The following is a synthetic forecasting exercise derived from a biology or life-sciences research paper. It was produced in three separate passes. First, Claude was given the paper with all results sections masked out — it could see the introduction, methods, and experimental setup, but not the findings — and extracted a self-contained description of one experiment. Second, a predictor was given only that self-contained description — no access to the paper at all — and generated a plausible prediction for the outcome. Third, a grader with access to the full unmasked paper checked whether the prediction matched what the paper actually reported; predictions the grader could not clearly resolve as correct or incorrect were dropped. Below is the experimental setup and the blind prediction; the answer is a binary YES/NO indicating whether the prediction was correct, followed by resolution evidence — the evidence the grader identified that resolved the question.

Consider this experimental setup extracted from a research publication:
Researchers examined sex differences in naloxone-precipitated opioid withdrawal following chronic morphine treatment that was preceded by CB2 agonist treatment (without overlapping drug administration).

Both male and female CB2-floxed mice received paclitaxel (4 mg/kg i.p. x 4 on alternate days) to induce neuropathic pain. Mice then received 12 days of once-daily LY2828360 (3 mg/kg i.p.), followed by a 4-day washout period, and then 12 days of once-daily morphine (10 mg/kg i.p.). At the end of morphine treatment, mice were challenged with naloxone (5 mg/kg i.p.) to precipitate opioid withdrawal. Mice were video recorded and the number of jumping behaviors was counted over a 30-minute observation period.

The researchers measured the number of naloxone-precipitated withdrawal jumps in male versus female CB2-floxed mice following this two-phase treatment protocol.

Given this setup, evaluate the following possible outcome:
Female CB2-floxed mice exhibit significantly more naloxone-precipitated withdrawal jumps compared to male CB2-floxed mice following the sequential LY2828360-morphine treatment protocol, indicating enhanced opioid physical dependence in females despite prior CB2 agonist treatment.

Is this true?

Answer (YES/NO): YES